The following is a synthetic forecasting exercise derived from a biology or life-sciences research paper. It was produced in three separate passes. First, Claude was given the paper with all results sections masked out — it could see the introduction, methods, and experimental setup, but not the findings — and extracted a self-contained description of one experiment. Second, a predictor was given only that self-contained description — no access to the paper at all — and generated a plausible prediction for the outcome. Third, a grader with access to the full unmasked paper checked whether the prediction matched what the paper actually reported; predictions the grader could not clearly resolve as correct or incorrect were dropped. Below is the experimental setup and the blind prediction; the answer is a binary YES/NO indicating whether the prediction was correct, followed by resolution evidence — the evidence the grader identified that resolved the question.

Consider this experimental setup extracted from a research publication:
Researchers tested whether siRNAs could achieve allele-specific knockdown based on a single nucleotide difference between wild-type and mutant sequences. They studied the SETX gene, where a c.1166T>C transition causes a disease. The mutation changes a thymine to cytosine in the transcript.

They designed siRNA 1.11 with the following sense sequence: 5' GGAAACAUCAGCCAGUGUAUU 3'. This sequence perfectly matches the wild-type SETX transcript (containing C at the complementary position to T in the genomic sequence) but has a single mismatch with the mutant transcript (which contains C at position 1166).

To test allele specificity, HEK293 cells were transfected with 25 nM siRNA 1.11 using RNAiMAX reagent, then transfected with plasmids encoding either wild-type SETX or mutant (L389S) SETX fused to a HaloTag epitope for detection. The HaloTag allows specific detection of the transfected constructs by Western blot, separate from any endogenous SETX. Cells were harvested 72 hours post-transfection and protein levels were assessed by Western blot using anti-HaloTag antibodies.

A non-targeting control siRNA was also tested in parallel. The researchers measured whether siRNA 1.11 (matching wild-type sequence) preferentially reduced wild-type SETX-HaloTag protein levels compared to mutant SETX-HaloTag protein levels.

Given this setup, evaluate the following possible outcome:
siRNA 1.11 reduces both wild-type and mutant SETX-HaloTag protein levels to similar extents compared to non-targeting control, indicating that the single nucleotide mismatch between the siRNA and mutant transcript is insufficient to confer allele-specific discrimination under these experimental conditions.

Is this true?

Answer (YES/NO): NO